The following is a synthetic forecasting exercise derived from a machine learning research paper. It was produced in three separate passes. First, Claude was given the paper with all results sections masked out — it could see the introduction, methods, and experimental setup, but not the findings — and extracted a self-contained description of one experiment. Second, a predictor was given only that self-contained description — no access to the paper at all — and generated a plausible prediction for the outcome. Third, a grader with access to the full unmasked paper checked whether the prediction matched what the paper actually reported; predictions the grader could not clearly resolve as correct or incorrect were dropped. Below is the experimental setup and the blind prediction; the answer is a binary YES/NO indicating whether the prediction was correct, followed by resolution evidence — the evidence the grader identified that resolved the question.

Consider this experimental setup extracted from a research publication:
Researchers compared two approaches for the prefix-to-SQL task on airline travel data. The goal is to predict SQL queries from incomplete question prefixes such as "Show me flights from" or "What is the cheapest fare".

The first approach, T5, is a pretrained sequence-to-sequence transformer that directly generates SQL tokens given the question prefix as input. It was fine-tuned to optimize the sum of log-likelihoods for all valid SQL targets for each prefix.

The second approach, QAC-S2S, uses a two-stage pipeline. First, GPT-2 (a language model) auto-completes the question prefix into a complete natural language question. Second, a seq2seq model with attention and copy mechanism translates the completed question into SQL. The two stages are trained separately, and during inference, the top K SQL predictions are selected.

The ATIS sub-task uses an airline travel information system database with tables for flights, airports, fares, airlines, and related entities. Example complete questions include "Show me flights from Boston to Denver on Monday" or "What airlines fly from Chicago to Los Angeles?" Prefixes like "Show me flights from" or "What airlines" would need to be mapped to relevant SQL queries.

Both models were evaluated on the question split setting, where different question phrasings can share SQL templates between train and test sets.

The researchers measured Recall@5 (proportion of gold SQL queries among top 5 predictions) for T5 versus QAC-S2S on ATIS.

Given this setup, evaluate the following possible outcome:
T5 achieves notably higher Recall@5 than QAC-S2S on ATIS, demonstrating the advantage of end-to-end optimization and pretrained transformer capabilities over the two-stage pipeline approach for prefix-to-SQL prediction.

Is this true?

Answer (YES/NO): NO